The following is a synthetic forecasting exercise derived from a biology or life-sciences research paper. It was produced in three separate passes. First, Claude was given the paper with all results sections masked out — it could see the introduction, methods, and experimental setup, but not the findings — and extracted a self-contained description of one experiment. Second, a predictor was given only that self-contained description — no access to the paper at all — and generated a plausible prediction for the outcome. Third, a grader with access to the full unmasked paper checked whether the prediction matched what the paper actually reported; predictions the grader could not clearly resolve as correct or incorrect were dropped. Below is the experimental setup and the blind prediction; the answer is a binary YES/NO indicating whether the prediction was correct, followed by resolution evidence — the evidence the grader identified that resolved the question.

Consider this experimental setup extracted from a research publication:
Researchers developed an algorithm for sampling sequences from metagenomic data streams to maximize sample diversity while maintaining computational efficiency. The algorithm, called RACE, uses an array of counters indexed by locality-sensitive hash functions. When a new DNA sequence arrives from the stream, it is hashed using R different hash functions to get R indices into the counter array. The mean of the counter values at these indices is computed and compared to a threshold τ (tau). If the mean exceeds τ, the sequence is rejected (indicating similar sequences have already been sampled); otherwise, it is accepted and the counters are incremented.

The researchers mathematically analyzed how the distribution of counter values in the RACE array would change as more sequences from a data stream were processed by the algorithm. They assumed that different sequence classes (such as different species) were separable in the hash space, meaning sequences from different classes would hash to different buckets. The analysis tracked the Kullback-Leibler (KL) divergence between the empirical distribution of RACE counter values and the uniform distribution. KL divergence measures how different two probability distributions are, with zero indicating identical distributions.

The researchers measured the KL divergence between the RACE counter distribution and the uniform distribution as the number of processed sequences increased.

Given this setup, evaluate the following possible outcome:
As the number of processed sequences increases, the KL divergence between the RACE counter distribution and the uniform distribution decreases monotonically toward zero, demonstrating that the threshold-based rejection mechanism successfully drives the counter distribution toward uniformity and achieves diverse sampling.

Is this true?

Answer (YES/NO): NO